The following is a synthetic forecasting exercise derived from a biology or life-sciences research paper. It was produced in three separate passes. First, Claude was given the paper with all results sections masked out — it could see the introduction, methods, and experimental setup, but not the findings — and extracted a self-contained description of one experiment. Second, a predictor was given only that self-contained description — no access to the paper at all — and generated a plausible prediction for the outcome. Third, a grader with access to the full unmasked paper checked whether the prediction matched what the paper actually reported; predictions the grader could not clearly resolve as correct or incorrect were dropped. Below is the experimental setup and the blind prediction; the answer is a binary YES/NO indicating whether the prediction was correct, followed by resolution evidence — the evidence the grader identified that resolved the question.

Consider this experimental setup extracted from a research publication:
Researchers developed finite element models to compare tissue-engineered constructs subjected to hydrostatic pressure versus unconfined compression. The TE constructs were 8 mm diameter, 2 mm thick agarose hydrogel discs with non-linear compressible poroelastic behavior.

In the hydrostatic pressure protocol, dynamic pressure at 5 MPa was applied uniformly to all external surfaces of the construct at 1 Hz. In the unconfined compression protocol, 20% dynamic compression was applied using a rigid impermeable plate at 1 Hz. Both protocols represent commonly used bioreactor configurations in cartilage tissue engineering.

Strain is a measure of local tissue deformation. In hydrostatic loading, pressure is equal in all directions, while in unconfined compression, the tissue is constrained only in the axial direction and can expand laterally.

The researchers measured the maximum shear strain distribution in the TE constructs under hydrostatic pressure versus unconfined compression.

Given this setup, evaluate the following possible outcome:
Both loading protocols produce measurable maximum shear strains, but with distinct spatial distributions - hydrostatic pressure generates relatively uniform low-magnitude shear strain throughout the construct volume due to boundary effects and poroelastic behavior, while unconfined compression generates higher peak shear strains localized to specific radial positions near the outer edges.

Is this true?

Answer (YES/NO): NO